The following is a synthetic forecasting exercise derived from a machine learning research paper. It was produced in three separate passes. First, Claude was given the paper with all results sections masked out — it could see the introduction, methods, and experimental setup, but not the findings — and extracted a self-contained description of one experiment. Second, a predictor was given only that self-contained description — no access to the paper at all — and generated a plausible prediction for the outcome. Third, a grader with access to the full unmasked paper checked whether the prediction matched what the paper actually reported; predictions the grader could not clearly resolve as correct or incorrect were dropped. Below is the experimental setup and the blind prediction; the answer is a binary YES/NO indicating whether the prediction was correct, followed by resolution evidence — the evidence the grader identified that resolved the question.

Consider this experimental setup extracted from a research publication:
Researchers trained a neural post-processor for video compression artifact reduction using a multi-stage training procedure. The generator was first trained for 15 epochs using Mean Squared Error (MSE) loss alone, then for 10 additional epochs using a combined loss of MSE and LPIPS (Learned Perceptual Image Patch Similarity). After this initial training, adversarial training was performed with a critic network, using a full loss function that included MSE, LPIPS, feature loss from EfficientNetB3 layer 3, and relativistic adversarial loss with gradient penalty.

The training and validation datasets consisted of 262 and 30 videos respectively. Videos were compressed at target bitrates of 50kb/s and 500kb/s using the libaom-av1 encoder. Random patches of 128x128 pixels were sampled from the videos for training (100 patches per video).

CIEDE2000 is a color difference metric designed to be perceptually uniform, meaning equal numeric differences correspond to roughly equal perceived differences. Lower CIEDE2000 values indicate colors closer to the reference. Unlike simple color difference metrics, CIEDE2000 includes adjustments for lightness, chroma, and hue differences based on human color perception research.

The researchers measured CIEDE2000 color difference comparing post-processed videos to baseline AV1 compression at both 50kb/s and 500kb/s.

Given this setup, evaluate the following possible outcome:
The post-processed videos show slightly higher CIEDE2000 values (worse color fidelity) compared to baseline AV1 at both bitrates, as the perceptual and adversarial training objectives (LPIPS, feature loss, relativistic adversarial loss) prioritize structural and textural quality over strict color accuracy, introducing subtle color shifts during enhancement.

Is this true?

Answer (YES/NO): NO